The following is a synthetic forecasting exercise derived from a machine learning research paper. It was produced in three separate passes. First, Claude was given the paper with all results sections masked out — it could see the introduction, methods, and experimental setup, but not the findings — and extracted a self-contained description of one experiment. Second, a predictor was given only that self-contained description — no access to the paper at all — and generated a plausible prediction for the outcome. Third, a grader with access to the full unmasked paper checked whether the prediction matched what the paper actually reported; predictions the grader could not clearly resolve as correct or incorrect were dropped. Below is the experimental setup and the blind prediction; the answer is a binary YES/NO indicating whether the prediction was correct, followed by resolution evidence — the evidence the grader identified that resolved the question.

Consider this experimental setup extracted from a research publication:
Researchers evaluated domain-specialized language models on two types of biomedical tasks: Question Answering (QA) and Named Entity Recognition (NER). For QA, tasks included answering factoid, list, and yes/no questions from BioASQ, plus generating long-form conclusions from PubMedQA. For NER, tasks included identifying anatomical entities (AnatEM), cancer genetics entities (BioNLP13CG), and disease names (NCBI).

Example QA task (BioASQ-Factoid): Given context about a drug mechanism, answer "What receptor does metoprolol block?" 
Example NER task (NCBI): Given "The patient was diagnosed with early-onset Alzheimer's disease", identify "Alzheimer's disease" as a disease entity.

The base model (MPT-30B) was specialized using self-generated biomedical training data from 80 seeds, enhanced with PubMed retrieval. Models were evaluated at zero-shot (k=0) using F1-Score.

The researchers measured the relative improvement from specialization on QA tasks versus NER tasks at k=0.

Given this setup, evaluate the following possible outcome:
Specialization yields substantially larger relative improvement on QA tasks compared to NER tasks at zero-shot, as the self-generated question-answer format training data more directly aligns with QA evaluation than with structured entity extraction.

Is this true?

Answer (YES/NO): YES